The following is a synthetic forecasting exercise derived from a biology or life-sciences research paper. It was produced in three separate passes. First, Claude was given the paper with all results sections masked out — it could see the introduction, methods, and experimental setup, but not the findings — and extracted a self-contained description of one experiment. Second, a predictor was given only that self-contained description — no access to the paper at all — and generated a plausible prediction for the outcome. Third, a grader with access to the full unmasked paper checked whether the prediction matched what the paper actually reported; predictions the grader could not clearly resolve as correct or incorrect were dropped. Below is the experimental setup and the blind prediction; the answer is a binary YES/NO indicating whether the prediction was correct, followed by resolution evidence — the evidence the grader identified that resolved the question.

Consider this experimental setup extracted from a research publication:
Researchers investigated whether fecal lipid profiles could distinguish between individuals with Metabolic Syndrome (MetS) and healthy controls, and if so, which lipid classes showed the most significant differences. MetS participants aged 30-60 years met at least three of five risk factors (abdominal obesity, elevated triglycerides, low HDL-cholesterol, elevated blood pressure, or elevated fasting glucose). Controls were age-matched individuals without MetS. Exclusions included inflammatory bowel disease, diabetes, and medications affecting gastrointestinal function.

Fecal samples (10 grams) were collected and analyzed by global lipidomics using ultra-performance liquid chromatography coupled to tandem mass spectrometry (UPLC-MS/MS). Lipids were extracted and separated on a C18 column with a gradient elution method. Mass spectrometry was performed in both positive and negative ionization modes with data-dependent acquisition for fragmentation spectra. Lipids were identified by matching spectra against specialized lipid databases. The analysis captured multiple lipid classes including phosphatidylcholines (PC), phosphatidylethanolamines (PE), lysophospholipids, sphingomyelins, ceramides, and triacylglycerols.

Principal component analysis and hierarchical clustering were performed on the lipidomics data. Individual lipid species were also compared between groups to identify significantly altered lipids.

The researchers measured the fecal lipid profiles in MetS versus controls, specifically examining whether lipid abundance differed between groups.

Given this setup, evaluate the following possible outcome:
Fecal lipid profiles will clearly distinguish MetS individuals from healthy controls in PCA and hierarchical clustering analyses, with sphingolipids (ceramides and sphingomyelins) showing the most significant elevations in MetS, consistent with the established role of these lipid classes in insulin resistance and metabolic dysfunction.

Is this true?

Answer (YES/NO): NO